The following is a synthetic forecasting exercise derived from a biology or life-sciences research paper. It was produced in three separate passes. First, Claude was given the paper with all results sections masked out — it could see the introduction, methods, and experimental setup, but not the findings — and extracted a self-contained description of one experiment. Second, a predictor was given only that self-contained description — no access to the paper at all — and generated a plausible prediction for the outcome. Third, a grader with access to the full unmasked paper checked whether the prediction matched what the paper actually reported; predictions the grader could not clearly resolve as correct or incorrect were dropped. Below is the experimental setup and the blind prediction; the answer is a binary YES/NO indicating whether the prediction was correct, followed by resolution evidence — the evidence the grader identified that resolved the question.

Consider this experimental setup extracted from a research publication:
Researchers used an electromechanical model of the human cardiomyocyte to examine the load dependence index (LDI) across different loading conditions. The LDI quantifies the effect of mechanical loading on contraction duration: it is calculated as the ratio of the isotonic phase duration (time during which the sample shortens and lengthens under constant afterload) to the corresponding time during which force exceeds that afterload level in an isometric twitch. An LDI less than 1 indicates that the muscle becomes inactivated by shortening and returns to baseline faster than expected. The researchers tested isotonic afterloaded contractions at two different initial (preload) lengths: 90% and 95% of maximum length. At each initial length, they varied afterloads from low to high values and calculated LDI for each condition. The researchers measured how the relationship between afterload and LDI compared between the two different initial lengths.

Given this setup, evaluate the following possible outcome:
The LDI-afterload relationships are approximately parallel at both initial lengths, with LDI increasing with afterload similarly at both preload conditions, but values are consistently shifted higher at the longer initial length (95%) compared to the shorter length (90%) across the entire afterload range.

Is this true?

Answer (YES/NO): NO